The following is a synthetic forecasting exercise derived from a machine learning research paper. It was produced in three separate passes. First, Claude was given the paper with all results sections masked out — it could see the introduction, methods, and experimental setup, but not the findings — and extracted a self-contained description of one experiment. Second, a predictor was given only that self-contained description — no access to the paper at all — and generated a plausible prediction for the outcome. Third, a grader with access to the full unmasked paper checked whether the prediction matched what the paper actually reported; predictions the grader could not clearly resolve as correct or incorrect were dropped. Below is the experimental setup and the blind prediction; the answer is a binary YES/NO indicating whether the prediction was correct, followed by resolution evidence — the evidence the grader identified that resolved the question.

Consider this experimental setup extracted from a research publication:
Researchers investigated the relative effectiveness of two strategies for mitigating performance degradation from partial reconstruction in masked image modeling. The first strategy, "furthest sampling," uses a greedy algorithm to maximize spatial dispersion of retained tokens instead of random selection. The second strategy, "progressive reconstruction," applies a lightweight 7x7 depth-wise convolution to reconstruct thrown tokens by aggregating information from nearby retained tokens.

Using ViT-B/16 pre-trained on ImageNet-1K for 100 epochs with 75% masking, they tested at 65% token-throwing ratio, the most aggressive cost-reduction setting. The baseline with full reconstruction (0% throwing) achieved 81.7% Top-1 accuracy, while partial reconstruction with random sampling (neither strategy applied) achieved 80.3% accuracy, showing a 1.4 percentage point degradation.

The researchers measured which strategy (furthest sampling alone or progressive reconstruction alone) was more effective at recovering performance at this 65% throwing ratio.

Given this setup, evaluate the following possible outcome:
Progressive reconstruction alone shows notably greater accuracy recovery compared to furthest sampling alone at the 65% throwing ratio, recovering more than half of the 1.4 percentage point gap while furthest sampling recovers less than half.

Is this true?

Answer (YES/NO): YES